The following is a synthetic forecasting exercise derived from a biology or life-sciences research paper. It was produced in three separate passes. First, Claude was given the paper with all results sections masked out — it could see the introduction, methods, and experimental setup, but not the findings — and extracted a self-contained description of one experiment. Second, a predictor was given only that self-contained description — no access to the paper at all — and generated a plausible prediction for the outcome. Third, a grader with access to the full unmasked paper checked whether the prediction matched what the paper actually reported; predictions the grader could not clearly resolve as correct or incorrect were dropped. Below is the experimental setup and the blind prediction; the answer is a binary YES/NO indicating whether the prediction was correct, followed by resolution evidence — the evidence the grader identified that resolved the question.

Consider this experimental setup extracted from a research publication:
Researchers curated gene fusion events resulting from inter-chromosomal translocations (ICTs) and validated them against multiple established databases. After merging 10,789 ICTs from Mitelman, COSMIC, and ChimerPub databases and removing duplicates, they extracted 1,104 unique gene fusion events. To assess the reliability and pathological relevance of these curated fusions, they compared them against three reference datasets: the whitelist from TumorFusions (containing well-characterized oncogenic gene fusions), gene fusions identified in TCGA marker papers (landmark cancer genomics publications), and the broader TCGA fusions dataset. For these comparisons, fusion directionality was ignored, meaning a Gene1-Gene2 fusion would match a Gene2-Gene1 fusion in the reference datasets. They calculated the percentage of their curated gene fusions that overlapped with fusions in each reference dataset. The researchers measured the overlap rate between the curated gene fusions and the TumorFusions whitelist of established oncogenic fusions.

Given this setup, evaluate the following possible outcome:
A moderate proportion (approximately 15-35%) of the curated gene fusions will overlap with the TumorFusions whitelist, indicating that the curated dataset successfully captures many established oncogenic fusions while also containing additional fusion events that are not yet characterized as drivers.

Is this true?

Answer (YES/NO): NO